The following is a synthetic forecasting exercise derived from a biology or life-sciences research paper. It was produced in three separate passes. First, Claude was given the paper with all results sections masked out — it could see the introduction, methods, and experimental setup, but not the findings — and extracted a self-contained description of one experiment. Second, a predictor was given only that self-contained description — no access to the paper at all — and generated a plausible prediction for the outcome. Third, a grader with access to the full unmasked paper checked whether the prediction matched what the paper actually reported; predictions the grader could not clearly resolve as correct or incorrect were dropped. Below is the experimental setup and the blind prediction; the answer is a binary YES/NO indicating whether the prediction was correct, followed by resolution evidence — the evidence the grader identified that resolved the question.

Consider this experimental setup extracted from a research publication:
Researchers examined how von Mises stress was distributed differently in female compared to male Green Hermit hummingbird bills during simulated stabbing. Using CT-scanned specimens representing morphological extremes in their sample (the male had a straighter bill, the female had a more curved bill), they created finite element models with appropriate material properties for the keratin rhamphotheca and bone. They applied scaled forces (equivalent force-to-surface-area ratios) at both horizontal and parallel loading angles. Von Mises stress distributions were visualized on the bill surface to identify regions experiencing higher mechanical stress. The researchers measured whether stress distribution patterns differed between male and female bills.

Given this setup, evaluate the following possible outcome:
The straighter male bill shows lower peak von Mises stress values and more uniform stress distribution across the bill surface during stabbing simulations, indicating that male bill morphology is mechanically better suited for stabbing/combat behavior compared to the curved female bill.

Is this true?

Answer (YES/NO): YES